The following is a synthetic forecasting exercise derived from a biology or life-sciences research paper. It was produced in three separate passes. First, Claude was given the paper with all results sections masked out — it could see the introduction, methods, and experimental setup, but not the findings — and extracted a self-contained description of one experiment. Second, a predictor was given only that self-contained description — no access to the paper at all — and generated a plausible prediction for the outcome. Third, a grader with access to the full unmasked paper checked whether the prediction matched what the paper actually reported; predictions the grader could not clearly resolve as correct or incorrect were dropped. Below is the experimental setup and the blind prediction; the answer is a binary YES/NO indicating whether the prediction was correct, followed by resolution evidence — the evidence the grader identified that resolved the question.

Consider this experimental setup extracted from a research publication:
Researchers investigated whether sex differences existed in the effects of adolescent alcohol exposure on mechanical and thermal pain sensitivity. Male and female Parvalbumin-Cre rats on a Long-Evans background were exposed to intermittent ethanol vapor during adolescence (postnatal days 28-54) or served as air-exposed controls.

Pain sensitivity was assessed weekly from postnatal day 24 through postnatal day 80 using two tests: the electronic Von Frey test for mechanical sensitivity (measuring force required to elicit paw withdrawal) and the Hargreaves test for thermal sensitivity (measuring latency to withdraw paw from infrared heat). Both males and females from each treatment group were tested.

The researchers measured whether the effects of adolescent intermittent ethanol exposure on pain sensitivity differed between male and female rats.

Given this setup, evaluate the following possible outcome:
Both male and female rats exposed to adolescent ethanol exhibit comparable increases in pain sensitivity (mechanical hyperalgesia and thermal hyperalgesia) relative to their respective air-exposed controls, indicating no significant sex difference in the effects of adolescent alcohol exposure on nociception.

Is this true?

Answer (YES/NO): NO